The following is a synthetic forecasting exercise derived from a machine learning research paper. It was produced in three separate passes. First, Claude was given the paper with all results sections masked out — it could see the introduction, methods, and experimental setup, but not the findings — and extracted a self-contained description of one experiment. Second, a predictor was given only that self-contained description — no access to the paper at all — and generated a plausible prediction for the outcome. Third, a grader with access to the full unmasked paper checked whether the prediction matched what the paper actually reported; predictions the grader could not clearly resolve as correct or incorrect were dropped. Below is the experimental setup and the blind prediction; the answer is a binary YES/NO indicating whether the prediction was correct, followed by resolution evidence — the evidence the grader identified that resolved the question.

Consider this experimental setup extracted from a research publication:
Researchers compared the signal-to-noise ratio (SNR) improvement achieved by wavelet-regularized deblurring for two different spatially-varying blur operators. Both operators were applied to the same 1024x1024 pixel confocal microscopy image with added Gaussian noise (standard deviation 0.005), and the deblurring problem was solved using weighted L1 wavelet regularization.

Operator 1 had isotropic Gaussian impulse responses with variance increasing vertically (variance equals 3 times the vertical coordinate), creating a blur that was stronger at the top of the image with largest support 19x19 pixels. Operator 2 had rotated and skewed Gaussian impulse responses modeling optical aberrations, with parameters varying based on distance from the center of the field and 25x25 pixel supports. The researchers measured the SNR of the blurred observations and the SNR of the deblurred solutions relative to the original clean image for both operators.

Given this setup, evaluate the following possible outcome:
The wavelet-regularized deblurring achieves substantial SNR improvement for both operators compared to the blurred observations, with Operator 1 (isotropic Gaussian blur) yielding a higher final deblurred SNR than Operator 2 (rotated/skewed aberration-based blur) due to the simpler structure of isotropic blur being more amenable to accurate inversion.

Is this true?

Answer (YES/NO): NO